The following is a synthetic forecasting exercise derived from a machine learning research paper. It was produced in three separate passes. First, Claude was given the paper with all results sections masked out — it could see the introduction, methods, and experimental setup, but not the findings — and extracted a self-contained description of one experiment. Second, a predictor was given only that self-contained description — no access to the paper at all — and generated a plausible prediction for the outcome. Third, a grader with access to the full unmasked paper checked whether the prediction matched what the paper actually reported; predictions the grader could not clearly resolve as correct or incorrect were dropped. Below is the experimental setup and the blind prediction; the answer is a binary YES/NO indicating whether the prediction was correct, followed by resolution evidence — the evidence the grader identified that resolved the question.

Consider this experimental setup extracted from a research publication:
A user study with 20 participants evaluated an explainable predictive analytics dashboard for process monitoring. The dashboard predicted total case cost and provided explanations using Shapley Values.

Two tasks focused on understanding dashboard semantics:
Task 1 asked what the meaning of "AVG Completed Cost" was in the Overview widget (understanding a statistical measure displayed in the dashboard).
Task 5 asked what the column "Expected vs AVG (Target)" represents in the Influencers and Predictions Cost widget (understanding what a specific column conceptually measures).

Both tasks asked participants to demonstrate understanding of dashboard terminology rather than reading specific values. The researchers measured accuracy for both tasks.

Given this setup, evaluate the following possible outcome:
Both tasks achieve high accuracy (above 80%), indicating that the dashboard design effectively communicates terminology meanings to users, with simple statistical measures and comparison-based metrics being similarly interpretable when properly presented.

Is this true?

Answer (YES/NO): NO